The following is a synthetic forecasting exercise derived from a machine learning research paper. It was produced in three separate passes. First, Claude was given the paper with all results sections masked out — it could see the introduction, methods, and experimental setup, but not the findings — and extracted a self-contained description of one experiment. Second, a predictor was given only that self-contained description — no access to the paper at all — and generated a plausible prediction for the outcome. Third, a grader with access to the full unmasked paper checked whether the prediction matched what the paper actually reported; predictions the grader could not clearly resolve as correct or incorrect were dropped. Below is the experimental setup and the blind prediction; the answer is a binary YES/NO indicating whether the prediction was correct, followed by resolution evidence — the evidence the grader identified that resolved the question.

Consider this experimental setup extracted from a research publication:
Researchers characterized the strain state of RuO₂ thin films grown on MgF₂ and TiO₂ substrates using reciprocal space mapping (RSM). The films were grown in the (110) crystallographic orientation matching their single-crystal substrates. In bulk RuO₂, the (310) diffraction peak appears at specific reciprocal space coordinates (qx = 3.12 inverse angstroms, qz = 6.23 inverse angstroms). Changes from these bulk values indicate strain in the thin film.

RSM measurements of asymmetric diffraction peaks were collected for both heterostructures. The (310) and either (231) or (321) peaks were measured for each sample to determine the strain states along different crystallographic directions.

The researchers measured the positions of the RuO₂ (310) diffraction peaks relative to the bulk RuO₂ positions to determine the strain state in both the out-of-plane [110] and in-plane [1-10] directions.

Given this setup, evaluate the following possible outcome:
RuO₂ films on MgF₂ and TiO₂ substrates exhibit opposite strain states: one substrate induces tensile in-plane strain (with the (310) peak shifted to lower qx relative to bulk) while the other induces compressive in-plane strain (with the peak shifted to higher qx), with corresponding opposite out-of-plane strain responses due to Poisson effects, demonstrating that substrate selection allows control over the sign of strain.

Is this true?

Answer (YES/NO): NO